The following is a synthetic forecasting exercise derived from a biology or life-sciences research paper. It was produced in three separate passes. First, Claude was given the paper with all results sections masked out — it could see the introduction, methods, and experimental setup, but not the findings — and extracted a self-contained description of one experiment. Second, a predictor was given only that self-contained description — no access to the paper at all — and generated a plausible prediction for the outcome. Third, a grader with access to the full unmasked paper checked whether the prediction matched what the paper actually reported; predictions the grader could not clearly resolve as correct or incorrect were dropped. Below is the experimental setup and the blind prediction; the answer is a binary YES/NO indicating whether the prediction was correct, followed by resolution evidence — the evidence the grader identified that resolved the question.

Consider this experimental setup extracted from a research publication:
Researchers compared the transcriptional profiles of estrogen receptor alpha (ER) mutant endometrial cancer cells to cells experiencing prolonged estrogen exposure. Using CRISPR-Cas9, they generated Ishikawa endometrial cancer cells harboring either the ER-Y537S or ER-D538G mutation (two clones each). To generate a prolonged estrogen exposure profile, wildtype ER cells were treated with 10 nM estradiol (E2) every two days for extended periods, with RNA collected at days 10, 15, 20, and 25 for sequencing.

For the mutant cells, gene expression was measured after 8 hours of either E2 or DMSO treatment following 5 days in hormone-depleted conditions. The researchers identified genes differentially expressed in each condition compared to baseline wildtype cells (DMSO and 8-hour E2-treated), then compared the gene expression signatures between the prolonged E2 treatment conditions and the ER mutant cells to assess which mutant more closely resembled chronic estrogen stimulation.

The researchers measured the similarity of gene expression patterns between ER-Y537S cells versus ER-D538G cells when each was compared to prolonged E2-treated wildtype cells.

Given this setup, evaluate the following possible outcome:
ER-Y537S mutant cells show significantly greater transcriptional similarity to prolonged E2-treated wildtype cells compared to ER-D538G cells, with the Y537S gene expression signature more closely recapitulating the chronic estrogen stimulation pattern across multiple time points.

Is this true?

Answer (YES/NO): YES